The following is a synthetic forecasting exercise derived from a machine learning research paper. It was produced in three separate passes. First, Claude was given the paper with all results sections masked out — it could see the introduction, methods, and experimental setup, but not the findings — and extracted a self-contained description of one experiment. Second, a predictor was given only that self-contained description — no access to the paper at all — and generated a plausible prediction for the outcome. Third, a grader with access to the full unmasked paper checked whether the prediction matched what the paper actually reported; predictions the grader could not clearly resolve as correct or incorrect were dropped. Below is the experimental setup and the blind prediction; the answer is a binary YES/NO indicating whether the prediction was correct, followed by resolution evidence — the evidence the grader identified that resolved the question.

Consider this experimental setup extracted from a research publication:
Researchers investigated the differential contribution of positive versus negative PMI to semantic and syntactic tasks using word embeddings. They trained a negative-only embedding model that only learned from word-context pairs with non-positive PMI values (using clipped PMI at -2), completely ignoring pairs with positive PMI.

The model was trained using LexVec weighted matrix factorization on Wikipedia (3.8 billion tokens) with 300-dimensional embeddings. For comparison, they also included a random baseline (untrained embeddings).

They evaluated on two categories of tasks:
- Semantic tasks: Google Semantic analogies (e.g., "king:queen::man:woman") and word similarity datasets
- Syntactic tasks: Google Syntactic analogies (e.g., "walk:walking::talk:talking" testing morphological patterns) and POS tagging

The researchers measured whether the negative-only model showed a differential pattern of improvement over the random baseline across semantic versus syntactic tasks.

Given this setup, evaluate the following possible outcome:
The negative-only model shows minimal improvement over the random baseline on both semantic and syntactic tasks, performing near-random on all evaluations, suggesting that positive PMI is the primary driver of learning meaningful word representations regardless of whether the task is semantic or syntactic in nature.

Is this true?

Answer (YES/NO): NO